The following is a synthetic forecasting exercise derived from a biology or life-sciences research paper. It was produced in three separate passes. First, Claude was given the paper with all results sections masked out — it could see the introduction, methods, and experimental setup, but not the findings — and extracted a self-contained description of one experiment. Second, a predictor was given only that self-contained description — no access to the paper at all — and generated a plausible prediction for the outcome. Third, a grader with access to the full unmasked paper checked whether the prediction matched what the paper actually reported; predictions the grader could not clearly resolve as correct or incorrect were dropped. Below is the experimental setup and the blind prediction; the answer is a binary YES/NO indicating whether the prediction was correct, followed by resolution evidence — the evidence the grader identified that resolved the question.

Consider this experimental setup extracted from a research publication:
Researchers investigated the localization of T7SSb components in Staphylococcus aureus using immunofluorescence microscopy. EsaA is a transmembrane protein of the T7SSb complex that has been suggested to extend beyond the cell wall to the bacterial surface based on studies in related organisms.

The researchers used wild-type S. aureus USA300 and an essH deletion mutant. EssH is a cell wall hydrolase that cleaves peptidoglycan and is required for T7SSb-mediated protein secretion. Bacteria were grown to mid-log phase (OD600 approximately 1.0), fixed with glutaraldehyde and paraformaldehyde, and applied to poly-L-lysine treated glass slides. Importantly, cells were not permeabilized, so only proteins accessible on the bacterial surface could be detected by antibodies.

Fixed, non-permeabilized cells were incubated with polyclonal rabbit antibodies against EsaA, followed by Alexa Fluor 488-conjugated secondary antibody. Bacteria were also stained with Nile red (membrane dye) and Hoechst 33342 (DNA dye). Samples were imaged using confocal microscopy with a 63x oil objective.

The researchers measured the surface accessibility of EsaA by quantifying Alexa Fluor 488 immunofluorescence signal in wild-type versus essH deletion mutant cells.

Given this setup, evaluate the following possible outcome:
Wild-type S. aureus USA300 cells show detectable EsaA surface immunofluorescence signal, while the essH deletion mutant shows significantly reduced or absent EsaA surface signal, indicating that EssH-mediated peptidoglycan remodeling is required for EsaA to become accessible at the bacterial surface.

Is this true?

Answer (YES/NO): YES